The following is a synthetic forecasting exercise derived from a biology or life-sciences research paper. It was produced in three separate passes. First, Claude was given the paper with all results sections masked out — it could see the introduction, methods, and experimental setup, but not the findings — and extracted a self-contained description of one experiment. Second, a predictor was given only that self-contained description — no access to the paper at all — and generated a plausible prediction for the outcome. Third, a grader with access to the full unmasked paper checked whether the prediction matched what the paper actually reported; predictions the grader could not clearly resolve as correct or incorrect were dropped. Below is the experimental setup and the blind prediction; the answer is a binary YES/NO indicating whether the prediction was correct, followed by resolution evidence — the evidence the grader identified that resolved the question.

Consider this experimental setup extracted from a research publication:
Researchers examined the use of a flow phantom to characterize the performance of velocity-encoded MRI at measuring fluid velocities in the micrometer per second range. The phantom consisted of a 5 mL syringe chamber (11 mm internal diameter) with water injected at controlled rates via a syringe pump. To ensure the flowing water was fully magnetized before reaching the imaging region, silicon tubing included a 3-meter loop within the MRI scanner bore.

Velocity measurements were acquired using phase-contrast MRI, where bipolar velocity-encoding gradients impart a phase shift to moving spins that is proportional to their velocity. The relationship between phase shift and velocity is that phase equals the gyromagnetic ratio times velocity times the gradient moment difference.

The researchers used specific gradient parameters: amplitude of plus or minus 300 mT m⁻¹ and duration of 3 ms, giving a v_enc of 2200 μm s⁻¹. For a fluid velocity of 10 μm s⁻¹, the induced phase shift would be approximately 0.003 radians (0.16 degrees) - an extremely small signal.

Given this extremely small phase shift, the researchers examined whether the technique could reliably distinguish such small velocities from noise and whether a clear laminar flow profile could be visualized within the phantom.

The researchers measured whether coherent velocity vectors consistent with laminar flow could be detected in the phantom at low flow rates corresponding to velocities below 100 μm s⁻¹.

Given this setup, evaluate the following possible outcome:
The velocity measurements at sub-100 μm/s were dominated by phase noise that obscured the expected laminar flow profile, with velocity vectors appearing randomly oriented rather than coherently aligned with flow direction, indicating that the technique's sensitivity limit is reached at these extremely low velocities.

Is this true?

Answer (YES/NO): NO